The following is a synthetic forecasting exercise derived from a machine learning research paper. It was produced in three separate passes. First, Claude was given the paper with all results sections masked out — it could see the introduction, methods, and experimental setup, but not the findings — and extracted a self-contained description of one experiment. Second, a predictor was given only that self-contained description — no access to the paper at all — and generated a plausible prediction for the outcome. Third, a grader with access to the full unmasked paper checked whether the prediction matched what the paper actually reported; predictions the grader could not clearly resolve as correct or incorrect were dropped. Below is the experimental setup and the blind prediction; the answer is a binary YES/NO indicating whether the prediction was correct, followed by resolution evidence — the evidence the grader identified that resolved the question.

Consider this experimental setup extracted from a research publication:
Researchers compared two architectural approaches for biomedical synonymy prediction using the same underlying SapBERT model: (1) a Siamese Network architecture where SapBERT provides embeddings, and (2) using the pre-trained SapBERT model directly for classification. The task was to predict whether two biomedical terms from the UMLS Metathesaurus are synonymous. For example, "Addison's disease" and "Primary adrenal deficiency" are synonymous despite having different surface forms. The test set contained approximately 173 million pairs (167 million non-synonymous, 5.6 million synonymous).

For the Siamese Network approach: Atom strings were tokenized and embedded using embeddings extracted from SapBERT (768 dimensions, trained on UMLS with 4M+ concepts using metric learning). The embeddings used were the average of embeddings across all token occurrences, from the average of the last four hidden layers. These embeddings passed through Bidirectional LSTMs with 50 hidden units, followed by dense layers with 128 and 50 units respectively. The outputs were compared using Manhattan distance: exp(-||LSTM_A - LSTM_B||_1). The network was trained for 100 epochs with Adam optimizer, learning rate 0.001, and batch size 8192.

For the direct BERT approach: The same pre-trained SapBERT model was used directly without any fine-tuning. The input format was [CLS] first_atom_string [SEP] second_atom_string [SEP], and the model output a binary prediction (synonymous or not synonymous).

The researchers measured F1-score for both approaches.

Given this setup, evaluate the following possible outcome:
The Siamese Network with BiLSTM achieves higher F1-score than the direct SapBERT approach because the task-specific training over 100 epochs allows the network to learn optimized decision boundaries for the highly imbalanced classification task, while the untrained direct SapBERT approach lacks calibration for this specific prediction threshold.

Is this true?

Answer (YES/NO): YES